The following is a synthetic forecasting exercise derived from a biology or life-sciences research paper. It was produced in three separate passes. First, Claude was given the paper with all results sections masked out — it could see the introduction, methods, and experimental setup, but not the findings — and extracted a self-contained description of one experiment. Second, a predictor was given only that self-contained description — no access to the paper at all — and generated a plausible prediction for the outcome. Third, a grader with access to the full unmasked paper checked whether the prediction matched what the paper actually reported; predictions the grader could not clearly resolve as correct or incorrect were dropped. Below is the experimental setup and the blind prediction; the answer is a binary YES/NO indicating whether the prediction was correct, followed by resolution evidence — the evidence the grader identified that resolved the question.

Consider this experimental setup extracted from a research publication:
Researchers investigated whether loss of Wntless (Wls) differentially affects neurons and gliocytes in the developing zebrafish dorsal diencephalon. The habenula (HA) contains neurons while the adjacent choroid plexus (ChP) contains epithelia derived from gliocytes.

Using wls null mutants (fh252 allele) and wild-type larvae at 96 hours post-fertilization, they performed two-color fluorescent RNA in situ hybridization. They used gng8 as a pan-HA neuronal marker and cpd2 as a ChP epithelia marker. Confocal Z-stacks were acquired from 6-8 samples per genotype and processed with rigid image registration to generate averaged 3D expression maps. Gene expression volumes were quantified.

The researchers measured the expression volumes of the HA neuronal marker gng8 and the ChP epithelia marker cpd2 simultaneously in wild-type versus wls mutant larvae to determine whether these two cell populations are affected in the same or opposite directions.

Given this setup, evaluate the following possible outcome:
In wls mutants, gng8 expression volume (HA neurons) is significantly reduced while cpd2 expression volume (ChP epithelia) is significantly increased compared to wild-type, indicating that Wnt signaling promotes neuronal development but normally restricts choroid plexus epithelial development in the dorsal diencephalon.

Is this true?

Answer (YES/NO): YES